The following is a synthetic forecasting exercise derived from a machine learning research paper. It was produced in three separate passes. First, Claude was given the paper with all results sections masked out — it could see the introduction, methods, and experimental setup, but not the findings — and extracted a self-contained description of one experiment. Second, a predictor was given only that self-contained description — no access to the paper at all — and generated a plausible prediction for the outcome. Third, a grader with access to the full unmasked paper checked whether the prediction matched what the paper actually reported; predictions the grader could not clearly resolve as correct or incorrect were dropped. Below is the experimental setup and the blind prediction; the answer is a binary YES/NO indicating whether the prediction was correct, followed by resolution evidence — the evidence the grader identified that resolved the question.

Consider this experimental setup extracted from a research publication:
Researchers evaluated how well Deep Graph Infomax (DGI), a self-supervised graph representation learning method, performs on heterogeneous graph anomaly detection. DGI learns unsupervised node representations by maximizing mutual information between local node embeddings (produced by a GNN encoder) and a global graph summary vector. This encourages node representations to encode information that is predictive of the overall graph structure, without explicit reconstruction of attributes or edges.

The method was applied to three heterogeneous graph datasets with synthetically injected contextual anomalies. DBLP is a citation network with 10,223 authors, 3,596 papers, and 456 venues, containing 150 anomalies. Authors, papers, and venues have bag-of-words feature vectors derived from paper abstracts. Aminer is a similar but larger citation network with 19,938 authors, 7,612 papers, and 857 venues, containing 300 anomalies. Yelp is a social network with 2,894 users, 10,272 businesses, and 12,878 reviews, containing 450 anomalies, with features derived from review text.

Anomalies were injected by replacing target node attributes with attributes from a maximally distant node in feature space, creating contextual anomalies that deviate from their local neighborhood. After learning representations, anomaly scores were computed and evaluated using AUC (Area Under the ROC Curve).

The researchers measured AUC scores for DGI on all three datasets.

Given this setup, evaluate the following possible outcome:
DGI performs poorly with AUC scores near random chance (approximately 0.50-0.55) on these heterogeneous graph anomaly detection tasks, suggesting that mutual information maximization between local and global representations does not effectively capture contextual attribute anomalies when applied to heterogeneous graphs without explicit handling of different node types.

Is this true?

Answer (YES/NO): NO